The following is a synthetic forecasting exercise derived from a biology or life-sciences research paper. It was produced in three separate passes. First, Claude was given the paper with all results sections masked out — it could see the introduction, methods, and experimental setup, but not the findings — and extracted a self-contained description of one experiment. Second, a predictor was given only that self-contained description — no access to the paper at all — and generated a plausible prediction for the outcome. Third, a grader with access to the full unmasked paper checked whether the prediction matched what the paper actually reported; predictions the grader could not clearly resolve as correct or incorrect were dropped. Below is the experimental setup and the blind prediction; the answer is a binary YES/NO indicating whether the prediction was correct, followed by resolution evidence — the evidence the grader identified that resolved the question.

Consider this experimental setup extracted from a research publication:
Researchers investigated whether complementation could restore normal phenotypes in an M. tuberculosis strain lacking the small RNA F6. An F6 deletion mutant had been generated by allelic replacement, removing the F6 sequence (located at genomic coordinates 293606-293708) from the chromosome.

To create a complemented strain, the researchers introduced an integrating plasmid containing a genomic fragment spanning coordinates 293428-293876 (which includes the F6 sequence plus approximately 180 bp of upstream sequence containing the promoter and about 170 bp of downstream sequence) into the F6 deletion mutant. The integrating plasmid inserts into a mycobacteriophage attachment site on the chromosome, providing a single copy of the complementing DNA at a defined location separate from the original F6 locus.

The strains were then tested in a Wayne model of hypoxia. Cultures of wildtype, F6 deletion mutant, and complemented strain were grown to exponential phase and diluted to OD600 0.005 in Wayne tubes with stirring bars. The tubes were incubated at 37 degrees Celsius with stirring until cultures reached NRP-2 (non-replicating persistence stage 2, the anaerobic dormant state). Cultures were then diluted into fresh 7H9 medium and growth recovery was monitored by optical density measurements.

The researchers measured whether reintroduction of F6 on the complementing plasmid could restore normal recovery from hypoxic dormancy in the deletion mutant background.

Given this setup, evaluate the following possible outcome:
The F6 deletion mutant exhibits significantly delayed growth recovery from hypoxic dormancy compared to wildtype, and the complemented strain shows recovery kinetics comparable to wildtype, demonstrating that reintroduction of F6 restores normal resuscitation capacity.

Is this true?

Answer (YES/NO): NO